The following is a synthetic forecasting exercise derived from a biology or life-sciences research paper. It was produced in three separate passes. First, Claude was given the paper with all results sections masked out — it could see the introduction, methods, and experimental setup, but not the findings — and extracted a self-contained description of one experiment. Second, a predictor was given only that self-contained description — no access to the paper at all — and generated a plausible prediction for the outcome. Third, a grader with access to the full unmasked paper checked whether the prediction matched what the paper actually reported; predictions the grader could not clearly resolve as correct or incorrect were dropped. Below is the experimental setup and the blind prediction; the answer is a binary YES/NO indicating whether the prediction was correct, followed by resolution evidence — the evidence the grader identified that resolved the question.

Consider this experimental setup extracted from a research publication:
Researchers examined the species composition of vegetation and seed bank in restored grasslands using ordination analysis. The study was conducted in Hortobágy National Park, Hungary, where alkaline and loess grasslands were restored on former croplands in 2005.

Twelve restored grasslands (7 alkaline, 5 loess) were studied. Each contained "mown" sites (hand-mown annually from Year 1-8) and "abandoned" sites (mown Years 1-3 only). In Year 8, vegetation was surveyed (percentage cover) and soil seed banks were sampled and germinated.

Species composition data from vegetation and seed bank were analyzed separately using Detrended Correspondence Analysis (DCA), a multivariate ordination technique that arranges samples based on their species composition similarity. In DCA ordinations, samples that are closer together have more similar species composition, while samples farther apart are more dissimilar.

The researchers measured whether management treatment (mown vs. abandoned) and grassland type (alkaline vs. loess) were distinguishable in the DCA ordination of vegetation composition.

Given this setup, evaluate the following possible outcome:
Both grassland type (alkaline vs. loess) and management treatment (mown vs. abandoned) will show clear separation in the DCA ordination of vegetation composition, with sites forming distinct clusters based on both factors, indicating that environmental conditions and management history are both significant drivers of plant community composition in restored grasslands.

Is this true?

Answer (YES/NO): NO